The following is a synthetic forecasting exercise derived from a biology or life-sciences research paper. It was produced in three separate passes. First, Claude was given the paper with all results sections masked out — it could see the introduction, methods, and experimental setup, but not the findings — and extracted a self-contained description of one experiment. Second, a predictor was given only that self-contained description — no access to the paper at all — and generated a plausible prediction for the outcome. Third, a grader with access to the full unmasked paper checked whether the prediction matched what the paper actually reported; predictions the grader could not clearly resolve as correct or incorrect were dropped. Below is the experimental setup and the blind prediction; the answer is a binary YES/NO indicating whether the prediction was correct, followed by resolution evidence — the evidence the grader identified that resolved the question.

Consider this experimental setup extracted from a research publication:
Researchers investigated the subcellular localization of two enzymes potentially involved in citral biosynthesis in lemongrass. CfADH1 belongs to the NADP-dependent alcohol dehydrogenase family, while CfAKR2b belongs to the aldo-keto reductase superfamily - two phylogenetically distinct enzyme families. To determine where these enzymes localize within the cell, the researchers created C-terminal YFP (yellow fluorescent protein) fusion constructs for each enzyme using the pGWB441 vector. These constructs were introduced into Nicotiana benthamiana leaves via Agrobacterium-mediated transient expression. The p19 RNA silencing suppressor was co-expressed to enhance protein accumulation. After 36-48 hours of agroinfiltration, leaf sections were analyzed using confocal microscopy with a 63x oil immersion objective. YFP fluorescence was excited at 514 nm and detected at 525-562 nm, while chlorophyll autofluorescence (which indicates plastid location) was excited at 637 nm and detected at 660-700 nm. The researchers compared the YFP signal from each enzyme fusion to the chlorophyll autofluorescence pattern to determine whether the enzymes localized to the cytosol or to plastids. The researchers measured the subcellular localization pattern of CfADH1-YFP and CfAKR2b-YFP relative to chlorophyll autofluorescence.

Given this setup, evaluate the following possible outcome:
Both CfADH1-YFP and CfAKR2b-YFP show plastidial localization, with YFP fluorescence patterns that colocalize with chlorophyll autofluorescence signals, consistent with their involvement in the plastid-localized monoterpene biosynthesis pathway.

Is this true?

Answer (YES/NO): NO